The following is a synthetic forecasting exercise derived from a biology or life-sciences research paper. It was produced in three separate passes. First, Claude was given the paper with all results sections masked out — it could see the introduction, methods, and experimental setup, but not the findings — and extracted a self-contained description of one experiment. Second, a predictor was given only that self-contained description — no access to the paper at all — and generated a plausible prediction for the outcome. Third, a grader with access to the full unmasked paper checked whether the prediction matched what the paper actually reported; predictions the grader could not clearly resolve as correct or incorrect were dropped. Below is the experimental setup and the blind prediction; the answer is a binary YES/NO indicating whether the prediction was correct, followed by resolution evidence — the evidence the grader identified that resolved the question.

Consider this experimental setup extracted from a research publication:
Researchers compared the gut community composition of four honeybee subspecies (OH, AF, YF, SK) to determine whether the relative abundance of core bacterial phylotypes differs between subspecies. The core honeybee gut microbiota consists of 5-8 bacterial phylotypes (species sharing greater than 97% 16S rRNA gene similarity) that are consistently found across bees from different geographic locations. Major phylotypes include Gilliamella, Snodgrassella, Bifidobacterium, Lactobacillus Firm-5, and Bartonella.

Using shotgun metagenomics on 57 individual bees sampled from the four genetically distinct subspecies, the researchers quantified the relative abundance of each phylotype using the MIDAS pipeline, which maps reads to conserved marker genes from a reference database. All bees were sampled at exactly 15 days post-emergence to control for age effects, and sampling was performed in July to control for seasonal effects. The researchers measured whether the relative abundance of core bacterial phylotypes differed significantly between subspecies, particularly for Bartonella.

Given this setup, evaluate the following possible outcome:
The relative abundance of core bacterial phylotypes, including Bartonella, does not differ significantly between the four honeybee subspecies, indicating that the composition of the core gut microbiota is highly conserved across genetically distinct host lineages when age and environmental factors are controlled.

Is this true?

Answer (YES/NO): YES